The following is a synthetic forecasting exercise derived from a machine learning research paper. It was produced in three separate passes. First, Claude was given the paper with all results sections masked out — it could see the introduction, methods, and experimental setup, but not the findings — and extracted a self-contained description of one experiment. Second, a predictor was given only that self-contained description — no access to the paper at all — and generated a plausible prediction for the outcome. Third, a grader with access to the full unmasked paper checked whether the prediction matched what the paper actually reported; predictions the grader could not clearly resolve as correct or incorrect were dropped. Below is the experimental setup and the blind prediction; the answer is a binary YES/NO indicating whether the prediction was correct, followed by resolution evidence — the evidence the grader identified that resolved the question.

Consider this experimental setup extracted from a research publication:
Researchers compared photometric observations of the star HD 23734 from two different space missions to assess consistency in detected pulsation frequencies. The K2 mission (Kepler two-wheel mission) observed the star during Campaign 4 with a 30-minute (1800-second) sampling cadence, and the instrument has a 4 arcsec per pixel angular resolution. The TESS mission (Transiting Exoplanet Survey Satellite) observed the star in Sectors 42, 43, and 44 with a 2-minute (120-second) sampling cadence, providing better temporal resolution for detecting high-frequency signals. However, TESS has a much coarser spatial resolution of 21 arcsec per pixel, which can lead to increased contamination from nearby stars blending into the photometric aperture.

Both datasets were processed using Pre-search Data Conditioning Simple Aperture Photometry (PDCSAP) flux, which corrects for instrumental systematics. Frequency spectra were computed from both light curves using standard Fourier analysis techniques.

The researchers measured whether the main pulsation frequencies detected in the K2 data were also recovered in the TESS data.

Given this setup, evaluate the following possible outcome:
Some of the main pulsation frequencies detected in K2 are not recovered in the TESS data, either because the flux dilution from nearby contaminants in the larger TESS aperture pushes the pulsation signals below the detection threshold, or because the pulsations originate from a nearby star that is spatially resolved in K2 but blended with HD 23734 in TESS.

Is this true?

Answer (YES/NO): NO